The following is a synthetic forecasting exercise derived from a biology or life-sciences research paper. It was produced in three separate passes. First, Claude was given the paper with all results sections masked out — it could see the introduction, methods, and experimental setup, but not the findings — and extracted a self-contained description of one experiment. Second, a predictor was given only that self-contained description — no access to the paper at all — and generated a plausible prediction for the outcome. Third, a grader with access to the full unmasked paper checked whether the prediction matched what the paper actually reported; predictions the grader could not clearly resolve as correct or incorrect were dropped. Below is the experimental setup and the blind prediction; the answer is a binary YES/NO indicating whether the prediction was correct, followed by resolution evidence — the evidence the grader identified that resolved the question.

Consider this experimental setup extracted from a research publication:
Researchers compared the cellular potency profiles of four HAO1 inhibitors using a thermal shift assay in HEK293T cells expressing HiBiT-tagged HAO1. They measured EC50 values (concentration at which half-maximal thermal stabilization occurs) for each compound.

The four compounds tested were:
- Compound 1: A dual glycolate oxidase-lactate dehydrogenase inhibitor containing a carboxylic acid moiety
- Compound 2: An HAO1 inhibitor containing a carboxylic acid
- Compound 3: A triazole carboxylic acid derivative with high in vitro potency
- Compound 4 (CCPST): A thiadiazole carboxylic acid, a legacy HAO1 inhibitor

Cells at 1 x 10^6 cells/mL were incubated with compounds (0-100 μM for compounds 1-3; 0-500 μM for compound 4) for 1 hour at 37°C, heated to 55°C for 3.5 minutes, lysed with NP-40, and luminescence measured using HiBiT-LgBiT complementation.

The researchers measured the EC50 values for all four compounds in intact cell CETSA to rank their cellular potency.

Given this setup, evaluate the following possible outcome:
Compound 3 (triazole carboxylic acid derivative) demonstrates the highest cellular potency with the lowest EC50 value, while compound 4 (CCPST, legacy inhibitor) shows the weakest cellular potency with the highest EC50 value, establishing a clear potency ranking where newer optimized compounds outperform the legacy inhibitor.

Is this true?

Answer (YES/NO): NO